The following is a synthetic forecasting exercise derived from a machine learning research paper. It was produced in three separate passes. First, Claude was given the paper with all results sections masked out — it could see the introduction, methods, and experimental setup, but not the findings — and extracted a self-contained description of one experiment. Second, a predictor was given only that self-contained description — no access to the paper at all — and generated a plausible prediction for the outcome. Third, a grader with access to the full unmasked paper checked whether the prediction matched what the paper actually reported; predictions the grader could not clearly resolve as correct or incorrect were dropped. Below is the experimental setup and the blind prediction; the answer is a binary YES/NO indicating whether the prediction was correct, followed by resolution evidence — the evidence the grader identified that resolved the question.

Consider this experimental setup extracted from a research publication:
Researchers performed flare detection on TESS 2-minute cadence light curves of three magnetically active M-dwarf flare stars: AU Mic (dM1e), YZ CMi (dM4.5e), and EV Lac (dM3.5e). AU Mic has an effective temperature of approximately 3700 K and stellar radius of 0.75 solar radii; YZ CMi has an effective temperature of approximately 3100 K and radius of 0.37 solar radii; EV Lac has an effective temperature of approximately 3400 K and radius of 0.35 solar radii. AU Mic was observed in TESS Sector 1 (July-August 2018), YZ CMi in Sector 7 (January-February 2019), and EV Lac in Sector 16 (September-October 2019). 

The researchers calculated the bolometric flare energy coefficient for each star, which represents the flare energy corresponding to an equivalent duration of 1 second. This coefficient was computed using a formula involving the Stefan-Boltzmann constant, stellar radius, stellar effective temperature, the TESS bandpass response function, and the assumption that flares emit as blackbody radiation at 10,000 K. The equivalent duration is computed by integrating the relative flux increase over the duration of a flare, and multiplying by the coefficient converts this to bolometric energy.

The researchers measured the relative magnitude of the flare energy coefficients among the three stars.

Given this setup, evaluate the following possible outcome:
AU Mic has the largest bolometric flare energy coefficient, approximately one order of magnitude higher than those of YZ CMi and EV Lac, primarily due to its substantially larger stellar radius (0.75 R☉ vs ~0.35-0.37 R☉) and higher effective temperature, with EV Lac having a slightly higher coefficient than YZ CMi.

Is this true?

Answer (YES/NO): YES